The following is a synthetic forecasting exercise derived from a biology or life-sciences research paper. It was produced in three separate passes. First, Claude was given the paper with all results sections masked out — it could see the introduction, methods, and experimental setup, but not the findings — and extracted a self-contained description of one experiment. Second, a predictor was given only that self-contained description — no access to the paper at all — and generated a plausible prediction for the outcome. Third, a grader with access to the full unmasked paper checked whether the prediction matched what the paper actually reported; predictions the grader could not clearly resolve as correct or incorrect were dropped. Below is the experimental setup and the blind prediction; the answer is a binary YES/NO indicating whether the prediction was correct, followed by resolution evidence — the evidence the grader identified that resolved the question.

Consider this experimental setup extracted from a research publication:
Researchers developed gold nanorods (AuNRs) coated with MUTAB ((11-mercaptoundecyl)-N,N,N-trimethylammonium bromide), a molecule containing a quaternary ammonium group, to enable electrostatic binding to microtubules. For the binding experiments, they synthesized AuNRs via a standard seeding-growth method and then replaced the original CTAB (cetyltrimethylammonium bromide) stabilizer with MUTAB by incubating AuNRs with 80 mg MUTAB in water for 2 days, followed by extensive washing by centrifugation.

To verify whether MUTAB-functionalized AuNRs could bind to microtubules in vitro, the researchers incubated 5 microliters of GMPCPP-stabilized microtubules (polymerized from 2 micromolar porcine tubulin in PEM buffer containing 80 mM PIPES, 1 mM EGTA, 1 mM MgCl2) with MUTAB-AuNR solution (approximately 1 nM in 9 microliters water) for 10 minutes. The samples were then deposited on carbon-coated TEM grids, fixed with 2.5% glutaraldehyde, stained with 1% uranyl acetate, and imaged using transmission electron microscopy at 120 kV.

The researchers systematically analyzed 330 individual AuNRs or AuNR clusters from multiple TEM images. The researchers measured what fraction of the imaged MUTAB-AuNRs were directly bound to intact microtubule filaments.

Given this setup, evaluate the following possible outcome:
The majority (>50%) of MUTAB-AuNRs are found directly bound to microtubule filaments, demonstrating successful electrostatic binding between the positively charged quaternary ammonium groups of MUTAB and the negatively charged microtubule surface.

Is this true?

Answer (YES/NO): NO